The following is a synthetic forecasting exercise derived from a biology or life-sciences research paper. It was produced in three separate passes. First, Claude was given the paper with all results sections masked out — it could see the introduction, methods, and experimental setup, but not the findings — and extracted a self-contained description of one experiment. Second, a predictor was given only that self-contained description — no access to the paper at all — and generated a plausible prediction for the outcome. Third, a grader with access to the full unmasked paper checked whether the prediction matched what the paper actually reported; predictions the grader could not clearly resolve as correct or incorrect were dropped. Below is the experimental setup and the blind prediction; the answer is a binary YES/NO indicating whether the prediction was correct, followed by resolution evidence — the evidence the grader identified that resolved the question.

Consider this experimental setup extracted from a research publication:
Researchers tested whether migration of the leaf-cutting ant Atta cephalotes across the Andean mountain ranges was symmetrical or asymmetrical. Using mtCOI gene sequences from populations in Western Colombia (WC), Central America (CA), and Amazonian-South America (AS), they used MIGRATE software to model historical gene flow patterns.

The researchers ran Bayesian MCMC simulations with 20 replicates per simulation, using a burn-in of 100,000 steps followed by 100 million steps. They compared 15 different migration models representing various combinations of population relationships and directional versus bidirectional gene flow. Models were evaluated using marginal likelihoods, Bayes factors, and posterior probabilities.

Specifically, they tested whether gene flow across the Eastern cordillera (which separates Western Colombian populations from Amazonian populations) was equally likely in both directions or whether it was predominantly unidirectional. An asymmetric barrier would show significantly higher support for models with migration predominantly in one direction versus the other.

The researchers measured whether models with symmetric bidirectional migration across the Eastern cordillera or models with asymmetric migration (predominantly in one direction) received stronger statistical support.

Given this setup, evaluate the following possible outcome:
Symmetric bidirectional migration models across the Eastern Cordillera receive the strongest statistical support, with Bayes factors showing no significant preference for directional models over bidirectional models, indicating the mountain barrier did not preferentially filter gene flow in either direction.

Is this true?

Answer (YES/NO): NO